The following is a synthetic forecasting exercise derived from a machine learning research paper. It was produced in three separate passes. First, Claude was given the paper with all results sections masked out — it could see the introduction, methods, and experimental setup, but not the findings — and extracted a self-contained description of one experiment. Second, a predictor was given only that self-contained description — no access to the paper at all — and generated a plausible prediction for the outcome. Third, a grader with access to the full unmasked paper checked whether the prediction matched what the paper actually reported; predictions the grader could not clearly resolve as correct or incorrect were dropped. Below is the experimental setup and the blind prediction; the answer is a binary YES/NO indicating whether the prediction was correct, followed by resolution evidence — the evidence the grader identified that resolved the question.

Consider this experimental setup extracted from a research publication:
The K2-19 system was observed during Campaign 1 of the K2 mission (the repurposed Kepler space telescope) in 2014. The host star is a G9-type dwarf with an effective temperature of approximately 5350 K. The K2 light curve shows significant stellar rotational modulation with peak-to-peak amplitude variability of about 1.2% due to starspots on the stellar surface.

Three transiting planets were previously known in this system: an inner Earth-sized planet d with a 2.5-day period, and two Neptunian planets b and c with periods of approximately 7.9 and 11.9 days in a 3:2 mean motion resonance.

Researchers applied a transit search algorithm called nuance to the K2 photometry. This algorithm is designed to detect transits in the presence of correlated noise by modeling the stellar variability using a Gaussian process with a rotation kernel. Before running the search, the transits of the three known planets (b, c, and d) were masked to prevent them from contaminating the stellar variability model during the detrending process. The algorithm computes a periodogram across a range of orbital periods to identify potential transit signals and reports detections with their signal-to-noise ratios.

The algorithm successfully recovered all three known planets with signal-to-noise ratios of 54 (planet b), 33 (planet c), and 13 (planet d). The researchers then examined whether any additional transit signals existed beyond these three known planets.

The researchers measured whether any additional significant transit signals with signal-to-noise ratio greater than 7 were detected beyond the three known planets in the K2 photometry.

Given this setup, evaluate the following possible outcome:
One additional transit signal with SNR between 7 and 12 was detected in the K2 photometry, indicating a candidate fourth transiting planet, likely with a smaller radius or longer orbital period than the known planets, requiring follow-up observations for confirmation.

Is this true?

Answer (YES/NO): YES